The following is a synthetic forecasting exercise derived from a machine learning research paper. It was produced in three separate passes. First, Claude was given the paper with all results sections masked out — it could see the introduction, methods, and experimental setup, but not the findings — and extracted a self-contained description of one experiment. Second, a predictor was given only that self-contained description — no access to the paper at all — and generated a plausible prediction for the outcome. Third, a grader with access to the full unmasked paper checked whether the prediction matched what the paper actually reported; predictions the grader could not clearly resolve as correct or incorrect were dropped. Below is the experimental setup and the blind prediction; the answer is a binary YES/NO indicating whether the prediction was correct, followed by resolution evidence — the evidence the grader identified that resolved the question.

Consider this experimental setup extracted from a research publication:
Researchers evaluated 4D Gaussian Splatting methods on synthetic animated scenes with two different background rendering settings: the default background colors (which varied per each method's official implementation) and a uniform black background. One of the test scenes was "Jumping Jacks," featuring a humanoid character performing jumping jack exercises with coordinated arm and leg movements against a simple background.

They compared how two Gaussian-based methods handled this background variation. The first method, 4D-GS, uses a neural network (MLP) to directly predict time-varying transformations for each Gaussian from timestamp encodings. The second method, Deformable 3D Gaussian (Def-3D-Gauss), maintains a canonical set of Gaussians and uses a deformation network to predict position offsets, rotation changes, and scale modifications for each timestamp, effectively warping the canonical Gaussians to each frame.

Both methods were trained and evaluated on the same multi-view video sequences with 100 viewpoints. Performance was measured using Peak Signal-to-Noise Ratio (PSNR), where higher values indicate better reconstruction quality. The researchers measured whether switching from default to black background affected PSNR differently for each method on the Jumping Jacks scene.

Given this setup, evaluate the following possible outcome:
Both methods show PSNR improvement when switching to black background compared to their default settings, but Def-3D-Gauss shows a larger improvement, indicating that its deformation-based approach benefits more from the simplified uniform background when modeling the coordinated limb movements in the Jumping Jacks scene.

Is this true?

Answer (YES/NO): NO